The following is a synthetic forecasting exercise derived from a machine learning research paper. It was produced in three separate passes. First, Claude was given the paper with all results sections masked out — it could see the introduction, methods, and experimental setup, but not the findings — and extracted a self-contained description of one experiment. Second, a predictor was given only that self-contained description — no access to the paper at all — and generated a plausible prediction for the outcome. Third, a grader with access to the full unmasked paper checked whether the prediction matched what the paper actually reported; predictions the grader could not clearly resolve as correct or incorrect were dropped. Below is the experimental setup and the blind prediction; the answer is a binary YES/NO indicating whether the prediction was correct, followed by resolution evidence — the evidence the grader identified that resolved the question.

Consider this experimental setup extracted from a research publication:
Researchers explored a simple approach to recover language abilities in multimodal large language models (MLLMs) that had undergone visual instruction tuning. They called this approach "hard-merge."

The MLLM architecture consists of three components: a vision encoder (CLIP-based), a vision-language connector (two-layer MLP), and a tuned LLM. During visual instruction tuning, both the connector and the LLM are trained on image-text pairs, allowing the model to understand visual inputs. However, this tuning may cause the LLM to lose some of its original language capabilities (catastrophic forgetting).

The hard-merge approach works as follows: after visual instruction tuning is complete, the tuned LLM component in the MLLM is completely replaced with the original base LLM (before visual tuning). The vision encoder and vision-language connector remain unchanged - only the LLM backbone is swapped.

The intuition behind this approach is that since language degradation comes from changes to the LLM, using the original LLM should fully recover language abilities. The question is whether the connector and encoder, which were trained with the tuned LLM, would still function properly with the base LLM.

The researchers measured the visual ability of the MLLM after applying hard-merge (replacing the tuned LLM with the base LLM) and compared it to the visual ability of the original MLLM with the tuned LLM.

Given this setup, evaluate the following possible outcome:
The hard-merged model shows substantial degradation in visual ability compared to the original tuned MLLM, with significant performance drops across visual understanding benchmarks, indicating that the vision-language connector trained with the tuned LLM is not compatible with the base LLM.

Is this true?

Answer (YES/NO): YES